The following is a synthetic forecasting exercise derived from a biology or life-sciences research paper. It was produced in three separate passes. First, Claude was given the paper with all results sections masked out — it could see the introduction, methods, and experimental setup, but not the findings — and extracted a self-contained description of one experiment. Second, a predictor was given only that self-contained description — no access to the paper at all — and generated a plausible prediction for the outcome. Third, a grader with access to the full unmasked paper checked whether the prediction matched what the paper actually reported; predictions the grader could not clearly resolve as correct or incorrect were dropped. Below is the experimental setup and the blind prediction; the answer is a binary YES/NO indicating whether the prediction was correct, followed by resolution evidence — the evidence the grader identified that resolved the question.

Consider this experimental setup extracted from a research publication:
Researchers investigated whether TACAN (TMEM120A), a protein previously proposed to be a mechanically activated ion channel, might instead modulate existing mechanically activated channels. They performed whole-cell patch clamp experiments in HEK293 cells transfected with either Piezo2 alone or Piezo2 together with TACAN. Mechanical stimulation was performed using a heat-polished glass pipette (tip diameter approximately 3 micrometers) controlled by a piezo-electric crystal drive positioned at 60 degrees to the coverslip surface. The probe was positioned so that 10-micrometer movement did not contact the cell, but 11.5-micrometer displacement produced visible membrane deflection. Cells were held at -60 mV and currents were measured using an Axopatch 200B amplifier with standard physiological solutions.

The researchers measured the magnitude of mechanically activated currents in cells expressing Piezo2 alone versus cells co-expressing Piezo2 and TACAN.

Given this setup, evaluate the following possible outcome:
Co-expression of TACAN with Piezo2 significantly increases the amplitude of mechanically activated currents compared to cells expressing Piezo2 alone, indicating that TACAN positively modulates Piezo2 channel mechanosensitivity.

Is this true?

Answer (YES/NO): NO